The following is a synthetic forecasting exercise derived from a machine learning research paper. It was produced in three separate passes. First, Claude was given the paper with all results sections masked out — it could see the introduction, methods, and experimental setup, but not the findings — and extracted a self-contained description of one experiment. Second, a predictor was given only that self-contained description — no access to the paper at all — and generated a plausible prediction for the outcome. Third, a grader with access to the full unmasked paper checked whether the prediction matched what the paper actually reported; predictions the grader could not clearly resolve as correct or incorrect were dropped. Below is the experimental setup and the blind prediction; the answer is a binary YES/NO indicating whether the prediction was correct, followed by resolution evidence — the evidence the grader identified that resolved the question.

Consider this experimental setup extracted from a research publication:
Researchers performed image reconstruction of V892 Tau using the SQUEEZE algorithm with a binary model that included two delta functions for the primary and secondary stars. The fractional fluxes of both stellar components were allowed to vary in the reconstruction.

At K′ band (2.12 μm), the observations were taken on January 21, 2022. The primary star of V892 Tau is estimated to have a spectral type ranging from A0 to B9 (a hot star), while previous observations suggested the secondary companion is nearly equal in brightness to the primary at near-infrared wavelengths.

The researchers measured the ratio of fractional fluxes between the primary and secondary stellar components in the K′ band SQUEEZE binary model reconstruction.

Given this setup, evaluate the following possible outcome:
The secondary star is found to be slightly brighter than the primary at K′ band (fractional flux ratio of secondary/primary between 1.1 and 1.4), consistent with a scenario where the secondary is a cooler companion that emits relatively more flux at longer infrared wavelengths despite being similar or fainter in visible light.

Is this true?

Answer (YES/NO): NO